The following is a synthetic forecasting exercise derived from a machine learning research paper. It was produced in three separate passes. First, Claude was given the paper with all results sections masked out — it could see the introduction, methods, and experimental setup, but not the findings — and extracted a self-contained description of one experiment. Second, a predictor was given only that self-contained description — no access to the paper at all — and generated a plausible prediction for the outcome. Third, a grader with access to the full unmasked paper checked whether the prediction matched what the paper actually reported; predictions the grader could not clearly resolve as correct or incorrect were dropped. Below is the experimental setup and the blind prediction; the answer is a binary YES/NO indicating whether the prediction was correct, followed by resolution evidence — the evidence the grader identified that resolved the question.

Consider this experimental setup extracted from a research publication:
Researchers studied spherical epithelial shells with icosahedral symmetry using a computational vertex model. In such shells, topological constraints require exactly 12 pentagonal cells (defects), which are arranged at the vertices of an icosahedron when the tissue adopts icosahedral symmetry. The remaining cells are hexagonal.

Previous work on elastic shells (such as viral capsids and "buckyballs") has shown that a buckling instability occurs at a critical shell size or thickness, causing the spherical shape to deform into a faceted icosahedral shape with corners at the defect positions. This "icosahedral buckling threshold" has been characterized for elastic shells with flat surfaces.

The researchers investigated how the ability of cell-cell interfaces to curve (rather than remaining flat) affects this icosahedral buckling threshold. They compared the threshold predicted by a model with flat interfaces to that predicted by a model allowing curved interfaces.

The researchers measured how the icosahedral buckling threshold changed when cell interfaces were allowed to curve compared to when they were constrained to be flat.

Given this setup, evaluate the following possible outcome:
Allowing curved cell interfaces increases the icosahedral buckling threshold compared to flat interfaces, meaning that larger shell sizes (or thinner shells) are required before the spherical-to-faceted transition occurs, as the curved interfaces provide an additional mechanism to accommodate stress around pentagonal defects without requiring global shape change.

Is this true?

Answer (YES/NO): NO